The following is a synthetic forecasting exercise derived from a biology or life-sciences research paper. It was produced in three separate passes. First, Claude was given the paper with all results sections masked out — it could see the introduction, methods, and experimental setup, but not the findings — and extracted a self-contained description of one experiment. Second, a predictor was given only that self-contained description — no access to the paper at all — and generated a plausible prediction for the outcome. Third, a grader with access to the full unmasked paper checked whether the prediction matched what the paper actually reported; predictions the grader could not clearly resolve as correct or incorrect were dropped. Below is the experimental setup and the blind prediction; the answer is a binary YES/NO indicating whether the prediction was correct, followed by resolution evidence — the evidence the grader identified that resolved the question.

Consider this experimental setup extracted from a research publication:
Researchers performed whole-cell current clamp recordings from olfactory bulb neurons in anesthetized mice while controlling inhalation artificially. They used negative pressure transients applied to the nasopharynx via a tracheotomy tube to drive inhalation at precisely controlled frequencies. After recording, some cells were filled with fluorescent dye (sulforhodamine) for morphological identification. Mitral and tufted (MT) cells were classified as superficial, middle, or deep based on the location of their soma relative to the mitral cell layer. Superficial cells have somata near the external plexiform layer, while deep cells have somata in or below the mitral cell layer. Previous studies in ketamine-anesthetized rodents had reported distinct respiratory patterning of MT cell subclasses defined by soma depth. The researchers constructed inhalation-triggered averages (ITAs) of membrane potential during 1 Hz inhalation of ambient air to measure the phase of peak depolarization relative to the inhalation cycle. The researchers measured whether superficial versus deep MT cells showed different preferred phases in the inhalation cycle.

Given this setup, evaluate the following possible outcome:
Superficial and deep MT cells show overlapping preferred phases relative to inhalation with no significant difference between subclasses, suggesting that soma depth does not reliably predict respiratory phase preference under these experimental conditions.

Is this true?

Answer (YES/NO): YES